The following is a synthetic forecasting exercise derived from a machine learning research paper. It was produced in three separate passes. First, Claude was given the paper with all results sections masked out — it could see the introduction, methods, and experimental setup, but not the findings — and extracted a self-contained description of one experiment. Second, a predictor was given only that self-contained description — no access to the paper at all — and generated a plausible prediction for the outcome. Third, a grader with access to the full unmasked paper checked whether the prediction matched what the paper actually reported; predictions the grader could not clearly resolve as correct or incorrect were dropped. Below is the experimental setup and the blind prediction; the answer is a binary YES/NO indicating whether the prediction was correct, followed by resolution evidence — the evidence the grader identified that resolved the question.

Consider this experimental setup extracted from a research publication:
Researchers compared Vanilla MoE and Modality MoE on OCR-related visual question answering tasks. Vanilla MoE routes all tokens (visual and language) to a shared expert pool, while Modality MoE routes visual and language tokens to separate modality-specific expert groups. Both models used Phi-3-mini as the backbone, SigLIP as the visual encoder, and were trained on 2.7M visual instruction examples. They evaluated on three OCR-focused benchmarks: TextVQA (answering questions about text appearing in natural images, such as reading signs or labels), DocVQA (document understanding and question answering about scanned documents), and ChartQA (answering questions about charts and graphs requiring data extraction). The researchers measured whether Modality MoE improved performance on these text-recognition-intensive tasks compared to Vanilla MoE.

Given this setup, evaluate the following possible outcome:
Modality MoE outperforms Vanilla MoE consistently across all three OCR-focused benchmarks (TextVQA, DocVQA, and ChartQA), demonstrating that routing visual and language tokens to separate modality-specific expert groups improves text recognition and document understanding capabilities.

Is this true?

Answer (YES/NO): YES